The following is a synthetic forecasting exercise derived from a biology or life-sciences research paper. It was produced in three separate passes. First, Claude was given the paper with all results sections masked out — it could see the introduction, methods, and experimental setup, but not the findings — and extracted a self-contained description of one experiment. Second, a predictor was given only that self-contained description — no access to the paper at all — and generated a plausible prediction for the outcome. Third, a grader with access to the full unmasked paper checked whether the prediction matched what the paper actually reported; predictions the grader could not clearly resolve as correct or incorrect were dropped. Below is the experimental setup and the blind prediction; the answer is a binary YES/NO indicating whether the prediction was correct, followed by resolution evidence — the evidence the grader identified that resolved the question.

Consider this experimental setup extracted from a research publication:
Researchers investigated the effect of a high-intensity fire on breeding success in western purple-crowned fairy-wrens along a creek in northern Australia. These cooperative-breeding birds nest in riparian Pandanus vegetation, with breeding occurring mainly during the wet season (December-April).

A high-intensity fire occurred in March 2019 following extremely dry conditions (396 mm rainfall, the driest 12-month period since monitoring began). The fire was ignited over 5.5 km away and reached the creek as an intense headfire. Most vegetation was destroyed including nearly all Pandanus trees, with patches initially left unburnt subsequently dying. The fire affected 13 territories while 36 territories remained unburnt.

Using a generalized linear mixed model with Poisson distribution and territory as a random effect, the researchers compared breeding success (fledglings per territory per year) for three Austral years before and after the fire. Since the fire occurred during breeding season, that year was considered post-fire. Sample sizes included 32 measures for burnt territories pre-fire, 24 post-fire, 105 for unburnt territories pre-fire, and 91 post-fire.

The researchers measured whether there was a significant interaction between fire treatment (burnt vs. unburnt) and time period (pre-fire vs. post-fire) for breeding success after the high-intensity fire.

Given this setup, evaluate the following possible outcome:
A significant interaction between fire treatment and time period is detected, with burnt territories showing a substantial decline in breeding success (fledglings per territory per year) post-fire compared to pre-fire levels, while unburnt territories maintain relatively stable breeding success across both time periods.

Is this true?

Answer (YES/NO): NO